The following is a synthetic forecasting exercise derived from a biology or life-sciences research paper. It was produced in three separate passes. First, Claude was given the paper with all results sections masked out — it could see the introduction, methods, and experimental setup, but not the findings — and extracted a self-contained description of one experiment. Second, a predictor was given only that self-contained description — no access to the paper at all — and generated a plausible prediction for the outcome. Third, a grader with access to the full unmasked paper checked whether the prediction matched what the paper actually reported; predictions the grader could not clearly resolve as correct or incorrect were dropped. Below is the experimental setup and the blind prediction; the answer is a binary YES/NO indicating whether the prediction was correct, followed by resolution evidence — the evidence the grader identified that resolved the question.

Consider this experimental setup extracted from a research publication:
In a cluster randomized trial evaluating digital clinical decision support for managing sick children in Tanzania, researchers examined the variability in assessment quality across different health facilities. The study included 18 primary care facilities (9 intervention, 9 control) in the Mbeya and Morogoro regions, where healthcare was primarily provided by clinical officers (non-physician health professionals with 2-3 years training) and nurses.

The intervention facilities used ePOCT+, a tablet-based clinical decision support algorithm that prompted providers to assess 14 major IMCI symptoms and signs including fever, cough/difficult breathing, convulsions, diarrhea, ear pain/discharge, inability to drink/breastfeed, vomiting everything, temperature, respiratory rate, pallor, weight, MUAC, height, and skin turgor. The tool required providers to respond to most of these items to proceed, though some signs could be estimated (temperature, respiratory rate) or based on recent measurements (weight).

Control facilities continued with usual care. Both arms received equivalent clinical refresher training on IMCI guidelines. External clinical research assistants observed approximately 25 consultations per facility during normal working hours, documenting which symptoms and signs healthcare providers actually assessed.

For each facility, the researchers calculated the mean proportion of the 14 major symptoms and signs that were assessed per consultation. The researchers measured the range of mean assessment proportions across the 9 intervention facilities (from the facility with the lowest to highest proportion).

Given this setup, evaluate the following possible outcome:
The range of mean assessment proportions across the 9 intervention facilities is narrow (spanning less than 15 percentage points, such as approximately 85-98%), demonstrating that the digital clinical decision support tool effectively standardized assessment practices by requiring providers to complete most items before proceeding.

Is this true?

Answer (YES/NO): NO